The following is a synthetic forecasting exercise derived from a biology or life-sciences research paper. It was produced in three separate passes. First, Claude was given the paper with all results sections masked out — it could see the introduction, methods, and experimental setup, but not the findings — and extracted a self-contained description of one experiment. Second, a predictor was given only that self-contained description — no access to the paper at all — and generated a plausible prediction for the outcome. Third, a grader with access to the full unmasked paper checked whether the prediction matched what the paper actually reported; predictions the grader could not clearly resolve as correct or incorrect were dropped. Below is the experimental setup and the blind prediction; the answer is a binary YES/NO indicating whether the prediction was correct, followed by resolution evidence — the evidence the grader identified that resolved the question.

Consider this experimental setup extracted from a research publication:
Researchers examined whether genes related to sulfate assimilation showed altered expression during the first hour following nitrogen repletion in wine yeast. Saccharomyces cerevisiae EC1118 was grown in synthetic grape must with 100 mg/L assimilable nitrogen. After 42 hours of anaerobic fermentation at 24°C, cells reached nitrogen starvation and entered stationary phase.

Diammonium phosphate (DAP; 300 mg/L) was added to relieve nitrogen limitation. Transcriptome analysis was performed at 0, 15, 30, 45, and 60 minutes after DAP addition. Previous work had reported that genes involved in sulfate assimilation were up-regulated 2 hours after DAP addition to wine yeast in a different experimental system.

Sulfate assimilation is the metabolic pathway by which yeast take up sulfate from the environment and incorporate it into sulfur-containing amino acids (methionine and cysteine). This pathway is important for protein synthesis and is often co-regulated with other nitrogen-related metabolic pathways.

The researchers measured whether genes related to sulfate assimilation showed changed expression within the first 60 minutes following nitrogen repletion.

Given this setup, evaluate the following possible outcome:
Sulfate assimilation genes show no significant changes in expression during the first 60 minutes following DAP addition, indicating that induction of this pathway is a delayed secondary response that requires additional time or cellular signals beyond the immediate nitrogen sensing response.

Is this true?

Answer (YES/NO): YES